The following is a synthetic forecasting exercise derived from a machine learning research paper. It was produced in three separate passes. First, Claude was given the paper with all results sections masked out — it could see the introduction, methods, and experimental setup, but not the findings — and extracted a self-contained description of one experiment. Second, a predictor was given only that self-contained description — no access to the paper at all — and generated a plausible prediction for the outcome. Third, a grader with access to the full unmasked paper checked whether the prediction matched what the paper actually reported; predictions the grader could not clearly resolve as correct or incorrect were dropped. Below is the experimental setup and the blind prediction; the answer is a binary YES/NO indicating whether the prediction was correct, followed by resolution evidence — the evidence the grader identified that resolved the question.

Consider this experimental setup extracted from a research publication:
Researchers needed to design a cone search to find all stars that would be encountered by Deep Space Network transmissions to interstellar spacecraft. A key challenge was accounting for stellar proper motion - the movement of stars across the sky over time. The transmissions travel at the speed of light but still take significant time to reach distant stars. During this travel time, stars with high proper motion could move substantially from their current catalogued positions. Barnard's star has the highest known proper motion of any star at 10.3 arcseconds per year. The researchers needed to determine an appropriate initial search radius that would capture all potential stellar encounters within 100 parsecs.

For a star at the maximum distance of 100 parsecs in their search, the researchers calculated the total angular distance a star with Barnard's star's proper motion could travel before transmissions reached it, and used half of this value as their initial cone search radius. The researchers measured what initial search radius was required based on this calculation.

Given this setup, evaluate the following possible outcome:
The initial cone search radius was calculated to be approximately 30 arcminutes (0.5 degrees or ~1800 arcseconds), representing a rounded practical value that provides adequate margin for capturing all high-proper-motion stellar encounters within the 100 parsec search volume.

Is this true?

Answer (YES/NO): NO